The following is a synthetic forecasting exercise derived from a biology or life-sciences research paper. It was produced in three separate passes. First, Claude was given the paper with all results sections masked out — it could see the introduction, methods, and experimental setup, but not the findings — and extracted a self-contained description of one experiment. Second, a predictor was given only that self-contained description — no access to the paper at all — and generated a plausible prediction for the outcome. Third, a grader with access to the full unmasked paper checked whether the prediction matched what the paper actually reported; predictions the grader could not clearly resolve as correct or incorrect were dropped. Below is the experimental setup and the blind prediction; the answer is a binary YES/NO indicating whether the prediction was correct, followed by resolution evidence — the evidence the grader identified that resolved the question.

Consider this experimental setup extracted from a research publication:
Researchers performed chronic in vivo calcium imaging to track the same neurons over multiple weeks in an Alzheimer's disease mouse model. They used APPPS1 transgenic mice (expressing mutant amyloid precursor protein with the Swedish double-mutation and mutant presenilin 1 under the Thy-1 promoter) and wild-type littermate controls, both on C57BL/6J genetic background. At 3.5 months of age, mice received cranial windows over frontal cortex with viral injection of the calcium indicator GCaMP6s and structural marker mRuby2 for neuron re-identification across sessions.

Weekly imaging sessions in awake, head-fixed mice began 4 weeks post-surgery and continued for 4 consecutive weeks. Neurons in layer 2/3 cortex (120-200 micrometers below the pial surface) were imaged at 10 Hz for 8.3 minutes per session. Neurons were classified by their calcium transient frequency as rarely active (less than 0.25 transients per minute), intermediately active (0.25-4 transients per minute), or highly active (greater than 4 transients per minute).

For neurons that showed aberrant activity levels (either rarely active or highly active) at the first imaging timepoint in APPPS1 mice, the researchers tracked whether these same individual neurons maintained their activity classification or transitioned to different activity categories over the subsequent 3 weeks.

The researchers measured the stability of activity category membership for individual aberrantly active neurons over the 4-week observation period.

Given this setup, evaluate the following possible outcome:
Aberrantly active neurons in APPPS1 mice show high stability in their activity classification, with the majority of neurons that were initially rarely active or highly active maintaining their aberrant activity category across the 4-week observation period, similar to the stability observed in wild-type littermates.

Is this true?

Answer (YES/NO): NO